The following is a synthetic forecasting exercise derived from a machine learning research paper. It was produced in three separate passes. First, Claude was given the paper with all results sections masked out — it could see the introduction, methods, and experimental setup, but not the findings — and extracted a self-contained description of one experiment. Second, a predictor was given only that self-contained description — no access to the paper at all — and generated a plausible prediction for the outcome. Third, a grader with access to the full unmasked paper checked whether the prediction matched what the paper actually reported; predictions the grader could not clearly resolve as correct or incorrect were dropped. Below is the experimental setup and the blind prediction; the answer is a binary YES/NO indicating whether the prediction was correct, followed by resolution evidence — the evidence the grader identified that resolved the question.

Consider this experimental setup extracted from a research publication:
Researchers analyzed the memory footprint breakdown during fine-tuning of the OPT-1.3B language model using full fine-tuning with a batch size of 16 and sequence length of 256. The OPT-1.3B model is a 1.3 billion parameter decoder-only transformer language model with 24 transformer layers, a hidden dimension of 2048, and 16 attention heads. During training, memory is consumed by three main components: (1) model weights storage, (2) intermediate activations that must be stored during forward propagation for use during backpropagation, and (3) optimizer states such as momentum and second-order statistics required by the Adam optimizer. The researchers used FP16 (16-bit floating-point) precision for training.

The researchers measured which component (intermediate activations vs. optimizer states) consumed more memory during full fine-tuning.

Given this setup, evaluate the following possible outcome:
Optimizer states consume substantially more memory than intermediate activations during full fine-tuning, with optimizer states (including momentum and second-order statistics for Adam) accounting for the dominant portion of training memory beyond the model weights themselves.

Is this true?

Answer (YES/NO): NO